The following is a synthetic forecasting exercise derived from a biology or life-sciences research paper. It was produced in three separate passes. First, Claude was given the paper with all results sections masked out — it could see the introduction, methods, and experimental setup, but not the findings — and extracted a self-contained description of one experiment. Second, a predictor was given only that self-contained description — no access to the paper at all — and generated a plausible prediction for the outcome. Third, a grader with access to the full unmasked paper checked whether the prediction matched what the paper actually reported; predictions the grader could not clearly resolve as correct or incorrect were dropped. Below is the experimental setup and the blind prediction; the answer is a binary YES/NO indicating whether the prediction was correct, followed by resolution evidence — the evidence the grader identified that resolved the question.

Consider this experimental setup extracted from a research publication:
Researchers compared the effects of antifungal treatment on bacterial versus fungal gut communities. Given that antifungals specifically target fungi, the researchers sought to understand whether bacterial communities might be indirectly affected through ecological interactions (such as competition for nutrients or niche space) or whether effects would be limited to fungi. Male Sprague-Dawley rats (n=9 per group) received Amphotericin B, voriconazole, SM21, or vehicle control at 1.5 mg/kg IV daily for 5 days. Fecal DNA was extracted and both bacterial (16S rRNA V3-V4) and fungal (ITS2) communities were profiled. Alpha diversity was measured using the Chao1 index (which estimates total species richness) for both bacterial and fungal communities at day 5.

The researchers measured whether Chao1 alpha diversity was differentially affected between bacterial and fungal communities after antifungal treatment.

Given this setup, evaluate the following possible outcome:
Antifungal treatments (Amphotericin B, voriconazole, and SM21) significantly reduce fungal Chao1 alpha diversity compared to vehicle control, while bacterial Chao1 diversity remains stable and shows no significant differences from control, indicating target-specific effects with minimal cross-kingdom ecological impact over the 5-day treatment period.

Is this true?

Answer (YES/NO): NO